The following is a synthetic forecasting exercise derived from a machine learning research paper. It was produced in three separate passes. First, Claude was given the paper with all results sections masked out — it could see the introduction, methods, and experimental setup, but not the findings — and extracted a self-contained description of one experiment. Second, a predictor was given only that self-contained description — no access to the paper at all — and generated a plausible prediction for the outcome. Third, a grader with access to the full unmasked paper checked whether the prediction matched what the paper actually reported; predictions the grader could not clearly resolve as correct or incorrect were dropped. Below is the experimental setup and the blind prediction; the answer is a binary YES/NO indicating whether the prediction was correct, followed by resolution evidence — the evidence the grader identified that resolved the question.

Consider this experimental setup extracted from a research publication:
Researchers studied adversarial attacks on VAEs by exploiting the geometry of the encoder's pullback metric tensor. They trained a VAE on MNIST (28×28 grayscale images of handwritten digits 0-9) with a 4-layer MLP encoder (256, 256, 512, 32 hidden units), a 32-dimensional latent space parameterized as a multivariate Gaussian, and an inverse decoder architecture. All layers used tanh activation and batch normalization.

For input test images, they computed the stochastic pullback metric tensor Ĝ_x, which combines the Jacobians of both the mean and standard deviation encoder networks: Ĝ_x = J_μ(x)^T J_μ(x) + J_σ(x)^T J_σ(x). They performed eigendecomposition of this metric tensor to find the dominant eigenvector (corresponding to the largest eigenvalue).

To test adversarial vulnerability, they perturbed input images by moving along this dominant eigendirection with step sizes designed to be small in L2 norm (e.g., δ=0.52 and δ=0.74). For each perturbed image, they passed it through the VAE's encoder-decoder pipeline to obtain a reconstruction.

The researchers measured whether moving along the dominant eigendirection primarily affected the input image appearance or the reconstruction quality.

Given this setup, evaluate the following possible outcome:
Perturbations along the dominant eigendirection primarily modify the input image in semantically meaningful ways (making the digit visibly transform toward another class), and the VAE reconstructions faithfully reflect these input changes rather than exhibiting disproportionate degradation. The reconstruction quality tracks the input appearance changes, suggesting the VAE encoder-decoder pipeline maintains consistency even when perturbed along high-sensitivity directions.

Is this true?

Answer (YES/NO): NO